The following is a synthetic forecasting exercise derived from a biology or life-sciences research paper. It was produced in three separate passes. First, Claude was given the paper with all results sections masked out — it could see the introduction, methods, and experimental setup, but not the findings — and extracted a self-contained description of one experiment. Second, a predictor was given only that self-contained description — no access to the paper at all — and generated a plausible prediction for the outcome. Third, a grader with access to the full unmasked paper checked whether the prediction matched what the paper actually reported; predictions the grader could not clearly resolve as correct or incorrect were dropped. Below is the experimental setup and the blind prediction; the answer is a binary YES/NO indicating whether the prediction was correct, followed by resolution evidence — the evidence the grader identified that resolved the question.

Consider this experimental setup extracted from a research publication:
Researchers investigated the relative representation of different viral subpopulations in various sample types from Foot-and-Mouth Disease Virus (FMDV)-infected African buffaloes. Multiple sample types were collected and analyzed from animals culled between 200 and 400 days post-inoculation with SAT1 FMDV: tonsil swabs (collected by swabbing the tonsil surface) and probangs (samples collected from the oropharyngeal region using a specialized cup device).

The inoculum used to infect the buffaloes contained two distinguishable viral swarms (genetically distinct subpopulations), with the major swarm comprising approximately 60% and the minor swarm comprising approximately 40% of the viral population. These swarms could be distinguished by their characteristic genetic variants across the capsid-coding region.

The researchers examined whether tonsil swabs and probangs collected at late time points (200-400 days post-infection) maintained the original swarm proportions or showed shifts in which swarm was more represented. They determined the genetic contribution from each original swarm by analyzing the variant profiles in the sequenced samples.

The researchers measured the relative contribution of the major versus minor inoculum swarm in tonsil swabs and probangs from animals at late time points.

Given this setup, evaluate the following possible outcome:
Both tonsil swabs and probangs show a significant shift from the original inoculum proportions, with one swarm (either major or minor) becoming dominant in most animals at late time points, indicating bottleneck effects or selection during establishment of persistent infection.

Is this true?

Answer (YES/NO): NO